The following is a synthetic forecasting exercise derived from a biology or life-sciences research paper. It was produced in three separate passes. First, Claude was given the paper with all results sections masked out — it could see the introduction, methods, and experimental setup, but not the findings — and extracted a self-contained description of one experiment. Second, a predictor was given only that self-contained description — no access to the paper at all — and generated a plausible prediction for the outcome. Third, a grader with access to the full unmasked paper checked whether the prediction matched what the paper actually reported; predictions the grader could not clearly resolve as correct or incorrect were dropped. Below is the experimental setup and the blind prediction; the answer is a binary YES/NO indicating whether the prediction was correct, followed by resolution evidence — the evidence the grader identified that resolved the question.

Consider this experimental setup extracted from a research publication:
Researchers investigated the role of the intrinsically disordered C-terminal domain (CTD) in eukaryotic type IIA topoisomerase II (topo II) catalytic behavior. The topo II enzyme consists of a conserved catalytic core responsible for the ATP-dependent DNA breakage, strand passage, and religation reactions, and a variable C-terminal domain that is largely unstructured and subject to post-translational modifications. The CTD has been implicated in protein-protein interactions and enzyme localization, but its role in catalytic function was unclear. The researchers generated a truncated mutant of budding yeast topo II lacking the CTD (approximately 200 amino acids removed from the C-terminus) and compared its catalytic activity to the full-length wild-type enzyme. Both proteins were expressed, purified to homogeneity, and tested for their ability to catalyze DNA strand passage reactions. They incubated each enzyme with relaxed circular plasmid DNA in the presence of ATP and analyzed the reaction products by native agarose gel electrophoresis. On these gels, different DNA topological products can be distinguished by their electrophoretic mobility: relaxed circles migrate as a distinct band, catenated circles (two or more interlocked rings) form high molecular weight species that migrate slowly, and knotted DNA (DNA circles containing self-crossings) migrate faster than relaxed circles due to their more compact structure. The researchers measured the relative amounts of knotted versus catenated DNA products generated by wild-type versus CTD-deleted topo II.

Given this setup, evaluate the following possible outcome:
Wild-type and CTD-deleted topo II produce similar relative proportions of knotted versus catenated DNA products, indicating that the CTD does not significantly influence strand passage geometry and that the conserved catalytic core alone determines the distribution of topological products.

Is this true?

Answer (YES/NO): NO